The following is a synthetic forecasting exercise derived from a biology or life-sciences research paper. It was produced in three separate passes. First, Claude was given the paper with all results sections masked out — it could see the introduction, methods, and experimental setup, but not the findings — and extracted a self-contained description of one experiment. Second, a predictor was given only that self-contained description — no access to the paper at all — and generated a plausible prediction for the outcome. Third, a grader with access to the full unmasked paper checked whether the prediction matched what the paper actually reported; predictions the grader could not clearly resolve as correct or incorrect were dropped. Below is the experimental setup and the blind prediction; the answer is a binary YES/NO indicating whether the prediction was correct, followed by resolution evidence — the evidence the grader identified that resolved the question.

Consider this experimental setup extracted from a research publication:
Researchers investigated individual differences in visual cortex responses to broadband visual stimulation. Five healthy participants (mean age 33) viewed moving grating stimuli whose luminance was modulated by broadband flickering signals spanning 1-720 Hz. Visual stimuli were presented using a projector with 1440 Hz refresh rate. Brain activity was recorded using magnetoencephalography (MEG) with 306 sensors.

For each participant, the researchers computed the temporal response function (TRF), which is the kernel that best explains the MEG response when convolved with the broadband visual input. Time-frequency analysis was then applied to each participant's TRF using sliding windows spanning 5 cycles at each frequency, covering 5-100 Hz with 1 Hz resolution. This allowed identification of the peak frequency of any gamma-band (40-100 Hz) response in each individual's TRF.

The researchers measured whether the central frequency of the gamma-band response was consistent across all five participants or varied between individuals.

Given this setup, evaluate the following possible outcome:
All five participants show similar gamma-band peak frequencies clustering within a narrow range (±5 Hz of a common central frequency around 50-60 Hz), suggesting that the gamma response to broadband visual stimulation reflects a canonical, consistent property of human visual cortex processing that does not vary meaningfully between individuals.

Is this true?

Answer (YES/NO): NO